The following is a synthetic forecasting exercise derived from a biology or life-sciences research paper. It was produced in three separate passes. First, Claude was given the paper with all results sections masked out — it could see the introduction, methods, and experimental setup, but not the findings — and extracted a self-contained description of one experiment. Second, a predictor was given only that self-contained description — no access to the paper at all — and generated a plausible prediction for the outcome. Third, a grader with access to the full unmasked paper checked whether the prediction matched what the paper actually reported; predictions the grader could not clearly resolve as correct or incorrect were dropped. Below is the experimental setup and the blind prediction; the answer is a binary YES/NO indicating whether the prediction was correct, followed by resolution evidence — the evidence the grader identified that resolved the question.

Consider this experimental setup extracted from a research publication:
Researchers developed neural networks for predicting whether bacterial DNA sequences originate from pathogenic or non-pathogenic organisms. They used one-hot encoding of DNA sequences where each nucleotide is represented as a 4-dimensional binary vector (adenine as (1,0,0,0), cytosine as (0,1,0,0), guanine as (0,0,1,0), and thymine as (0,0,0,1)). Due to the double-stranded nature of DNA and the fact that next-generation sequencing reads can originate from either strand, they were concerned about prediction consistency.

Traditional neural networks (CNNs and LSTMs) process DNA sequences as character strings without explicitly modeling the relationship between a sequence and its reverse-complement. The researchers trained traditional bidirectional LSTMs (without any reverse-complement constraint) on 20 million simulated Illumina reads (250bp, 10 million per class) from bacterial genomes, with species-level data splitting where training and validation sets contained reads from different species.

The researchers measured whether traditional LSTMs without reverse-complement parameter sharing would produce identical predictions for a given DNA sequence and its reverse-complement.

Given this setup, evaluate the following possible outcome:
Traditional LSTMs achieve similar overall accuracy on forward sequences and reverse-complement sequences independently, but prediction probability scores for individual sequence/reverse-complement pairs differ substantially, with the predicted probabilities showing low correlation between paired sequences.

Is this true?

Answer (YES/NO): NO